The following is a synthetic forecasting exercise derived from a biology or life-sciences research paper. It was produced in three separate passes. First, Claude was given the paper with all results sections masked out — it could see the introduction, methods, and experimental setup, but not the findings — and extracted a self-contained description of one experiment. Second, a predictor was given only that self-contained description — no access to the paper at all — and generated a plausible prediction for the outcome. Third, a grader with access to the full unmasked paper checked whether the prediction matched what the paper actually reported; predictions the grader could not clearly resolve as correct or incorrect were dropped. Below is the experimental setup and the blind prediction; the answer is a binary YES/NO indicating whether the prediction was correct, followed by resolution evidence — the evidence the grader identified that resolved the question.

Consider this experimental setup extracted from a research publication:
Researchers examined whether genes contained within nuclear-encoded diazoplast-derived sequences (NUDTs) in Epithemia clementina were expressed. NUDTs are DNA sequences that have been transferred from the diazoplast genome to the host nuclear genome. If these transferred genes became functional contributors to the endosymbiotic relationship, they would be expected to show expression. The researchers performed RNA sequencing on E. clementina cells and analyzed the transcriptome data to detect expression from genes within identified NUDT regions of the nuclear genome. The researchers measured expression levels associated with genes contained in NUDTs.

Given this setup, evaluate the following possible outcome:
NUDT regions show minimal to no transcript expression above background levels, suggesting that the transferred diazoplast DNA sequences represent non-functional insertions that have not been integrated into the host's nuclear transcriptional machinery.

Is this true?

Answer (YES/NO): YES